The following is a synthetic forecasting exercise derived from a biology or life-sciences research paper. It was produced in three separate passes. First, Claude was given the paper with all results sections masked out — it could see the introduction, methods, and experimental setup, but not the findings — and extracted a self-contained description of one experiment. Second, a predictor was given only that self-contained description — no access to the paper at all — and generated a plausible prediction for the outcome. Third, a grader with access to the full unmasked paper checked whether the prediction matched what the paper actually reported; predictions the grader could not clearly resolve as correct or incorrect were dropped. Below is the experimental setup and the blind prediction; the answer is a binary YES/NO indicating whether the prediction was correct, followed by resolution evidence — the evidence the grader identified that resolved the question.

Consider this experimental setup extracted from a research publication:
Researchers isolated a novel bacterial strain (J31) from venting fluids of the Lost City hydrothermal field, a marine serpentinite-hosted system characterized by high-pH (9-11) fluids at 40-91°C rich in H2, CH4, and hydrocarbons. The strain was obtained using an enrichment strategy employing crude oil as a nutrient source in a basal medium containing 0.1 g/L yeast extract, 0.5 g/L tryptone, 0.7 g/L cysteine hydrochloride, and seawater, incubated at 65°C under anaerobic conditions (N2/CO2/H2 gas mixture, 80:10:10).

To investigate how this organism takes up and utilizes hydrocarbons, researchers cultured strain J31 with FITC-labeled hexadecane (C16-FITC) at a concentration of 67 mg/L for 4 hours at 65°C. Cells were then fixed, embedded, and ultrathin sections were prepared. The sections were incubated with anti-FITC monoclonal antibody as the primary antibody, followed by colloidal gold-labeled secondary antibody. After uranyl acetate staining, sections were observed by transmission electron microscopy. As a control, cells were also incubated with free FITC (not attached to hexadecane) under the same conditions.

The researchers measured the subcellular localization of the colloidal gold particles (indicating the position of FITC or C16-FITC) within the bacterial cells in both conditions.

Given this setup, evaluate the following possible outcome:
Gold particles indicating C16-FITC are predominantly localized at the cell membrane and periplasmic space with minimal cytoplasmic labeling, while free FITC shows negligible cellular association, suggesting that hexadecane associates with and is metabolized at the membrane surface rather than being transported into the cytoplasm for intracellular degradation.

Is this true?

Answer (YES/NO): NO